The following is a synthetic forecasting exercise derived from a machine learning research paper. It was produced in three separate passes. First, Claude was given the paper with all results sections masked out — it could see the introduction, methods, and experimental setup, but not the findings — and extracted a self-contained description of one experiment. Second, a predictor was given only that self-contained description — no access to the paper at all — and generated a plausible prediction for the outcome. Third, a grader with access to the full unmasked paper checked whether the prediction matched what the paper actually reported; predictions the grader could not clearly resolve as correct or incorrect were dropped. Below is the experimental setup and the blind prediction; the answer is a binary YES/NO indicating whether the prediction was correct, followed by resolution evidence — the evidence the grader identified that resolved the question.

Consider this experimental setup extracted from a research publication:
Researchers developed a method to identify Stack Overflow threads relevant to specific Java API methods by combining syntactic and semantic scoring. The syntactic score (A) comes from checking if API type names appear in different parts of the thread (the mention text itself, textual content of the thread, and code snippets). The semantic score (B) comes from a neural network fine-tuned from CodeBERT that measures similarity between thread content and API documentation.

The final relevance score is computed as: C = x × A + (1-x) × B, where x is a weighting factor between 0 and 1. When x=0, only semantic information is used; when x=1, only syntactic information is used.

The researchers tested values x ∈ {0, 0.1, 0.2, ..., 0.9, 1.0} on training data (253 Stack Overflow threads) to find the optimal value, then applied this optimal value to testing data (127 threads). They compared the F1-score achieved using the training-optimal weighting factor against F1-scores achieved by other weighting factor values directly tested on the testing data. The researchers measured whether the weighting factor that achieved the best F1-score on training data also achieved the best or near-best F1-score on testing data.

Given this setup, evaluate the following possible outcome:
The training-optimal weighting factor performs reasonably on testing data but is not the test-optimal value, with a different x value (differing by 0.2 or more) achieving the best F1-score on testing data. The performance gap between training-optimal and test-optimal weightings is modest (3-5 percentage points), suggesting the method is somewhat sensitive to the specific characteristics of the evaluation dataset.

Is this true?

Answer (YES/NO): NO